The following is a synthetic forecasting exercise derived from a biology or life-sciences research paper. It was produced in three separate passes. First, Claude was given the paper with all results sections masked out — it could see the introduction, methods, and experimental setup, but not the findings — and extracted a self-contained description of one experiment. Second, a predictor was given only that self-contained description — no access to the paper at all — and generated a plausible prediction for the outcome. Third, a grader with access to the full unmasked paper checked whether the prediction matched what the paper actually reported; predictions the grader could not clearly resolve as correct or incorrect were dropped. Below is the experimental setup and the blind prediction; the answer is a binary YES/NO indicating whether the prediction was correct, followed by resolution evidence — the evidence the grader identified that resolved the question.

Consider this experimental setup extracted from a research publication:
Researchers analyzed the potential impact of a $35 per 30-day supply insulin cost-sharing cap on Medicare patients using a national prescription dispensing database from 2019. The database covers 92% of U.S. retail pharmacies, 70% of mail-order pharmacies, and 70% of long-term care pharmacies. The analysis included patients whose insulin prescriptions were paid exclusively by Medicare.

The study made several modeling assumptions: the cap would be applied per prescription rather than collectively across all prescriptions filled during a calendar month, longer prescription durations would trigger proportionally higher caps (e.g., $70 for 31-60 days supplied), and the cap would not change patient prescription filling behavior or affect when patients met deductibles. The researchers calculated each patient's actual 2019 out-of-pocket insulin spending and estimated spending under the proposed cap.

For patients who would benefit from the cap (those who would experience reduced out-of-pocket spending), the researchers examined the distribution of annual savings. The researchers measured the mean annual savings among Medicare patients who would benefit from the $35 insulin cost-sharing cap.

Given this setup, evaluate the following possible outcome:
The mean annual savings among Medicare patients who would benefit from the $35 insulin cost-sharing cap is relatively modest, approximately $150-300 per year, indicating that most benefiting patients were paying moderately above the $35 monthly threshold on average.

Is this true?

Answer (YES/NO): NO